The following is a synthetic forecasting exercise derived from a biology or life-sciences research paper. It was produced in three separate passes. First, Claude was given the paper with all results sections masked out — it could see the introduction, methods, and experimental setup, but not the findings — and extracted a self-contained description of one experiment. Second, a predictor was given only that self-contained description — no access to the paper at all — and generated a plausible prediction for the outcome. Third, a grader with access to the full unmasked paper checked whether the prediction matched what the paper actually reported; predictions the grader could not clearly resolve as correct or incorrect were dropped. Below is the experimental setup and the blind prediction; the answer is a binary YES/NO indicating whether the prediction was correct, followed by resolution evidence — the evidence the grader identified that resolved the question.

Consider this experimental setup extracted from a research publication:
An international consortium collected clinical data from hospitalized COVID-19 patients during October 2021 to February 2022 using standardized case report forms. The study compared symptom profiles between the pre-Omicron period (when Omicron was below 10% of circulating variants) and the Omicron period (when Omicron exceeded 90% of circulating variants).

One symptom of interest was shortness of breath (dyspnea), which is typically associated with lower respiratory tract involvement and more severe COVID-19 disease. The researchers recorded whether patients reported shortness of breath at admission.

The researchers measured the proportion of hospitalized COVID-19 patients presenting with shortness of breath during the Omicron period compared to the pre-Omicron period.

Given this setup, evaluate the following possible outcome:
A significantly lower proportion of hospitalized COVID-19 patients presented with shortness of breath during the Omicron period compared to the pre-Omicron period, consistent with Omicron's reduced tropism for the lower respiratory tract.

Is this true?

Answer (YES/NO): YES